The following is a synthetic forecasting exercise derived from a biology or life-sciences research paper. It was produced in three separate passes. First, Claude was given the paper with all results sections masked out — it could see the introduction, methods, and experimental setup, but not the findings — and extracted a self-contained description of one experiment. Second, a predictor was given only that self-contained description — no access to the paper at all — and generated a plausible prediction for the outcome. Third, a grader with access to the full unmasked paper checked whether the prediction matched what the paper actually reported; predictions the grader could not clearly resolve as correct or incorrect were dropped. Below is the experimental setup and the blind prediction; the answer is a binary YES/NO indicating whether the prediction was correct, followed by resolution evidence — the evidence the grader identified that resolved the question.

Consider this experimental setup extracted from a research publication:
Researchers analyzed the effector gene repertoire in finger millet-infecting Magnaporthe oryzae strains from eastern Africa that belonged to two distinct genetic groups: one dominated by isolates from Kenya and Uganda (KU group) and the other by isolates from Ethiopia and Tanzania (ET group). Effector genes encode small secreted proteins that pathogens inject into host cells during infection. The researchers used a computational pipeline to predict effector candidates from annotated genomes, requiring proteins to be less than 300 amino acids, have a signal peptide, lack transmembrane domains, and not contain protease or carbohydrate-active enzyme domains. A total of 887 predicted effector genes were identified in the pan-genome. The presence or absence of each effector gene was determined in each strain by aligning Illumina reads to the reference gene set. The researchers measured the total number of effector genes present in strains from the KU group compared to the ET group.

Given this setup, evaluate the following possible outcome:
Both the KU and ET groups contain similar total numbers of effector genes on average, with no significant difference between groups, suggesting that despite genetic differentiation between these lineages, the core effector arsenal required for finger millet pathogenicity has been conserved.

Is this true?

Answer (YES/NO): NO